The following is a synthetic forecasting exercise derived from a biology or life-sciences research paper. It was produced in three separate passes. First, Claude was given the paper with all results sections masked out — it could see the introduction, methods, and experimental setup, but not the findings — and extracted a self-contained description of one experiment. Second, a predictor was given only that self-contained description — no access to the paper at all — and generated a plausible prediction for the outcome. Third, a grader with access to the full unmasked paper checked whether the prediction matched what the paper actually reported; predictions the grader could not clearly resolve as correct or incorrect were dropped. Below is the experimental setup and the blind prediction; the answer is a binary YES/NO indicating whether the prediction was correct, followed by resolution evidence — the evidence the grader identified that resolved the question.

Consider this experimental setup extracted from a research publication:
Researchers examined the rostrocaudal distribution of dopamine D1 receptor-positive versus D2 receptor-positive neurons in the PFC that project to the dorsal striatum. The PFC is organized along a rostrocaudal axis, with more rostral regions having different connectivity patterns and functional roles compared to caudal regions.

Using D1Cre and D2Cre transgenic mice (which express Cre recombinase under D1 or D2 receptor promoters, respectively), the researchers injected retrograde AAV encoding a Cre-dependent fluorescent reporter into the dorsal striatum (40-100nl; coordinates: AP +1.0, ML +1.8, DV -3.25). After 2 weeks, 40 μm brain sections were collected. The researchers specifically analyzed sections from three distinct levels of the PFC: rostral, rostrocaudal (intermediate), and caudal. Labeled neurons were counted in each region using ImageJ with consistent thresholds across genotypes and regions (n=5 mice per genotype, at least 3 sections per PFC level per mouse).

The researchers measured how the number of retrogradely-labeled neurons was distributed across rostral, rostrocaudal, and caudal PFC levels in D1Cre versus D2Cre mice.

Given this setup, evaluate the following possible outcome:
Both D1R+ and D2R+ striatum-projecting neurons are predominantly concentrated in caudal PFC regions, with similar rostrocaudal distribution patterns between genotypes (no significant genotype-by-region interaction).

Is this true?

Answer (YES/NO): NO